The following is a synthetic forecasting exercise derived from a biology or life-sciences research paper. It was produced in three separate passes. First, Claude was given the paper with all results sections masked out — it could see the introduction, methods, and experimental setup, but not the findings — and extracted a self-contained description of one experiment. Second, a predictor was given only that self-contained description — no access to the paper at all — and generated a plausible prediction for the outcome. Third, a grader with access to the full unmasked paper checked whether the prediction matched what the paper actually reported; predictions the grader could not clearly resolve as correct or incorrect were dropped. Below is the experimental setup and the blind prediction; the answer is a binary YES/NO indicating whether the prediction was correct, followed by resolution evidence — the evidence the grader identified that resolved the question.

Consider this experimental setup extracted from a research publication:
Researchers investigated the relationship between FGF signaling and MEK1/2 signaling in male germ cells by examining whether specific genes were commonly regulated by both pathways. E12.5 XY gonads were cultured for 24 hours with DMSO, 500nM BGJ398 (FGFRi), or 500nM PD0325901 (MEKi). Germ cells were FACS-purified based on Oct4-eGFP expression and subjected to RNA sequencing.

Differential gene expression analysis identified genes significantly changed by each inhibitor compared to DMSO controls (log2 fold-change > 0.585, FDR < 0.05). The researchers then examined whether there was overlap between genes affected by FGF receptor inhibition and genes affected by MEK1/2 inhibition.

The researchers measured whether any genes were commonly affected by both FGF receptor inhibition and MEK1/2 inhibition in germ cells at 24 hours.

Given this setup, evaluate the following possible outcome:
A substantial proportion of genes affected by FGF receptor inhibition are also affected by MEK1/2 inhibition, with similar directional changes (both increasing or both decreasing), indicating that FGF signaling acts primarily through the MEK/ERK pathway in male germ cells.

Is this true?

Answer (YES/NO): NO